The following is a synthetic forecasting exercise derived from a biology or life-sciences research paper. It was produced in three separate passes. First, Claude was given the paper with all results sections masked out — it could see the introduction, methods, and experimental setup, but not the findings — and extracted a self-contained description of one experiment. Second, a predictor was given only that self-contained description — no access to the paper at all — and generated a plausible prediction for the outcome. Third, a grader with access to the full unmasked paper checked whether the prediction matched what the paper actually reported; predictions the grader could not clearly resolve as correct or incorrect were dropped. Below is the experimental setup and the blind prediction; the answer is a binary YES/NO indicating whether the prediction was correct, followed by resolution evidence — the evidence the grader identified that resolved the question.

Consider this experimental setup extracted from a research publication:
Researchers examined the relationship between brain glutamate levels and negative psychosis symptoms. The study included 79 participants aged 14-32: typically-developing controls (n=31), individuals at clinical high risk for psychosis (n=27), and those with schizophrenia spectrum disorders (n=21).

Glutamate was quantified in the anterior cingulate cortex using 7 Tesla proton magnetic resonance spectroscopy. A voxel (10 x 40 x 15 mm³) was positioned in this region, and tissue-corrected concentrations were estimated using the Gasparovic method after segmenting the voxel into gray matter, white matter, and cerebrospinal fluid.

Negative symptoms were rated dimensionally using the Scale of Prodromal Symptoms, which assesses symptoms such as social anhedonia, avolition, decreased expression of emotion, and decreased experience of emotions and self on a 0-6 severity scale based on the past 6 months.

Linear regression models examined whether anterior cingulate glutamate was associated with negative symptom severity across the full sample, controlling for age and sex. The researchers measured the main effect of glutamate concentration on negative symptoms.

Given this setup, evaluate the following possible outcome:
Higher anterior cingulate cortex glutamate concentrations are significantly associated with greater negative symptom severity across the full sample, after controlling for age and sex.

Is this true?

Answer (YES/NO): YES